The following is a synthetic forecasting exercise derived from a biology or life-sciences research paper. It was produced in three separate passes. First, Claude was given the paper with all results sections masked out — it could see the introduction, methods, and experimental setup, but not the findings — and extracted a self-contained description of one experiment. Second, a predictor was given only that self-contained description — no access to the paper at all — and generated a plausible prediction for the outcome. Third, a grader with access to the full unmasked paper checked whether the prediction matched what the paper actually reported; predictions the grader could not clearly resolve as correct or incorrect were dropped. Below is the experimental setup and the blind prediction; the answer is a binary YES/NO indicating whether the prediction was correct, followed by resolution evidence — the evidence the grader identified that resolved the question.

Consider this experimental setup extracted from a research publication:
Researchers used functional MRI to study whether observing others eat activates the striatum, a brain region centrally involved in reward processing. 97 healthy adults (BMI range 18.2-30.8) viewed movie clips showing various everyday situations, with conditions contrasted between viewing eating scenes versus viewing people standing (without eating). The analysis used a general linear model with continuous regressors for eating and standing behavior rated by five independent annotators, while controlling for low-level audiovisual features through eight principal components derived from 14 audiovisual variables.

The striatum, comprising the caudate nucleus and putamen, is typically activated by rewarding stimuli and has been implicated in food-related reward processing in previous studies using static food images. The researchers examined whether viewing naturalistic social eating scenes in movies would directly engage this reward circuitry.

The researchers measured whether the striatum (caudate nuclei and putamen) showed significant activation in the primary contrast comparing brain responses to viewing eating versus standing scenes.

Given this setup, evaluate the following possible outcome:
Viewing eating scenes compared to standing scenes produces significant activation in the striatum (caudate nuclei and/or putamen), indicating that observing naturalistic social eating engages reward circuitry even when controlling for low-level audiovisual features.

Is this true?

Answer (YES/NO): NO